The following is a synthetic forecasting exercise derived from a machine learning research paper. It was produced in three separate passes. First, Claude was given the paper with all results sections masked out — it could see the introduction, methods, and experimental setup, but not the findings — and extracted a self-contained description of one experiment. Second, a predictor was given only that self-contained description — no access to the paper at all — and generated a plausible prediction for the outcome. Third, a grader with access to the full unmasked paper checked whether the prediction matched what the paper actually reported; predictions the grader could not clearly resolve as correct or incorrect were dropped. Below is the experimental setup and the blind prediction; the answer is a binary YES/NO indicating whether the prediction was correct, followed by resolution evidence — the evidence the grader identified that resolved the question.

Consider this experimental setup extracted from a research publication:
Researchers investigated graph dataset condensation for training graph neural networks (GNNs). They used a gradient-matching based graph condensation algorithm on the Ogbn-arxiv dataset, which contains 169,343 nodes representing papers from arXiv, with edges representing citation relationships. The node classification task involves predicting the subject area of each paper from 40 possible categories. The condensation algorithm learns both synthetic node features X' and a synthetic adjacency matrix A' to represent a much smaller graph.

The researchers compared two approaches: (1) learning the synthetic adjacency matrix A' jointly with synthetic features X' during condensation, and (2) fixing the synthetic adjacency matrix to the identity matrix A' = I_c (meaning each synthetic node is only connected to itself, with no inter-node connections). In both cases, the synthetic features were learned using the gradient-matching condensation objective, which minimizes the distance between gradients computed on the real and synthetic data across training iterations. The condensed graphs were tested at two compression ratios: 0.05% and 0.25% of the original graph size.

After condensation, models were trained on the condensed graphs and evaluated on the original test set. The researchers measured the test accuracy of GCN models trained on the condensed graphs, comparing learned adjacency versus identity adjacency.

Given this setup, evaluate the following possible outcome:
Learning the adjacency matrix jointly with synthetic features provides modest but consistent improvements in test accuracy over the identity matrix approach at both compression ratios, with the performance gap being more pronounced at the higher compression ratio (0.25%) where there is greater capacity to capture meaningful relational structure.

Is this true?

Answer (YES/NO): NO